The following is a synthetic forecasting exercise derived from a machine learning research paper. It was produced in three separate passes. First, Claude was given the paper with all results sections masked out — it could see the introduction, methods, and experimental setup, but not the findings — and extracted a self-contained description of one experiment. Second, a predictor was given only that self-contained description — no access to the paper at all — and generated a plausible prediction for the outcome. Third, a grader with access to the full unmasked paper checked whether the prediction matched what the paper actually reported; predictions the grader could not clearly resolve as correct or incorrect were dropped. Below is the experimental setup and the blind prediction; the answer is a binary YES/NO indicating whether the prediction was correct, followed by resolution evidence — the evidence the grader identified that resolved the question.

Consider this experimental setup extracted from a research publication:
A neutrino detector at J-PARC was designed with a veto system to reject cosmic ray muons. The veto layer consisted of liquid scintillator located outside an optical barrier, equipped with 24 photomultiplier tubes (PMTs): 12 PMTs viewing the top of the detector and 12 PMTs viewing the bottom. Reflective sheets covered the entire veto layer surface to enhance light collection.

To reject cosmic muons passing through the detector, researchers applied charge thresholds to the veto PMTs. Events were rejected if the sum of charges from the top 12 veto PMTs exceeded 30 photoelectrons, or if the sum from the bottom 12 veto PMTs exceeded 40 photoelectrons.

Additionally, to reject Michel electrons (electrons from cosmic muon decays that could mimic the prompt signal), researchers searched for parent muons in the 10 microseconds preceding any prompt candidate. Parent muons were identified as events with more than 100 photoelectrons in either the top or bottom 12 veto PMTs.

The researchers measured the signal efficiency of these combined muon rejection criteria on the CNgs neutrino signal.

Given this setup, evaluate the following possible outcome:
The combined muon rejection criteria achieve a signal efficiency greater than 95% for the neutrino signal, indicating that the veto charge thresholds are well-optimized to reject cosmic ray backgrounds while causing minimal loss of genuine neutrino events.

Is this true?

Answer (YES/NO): NO